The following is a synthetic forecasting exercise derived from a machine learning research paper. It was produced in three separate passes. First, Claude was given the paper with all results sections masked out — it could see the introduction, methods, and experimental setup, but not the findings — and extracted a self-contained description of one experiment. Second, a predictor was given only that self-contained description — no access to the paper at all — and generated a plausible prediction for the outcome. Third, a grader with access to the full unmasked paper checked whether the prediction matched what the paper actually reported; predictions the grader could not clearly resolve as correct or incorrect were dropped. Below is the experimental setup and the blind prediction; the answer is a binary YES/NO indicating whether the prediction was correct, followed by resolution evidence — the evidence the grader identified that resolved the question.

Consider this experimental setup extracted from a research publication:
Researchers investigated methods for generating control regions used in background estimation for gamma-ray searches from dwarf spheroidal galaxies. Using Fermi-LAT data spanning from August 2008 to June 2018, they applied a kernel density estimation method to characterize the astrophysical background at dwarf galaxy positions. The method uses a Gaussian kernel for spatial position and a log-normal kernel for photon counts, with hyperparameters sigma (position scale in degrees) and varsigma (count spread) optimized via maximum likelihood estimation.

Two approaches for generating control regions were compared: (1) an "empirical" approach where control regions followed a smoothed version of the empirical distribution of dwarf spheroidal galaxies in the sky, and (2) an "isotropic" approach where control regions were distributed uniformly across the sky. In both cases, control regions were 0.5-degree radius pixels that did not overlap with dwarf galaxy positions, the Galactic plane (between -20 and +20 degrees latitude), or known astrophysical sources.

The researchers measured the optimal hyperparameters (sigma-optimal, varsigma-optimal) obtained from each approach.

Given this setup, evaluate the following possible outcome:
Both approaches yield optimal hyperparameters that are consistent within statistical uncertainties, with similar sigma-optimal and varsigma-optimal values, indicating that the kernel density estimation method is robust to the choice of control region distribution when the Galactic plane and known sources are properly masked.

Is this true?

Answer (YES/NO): YES